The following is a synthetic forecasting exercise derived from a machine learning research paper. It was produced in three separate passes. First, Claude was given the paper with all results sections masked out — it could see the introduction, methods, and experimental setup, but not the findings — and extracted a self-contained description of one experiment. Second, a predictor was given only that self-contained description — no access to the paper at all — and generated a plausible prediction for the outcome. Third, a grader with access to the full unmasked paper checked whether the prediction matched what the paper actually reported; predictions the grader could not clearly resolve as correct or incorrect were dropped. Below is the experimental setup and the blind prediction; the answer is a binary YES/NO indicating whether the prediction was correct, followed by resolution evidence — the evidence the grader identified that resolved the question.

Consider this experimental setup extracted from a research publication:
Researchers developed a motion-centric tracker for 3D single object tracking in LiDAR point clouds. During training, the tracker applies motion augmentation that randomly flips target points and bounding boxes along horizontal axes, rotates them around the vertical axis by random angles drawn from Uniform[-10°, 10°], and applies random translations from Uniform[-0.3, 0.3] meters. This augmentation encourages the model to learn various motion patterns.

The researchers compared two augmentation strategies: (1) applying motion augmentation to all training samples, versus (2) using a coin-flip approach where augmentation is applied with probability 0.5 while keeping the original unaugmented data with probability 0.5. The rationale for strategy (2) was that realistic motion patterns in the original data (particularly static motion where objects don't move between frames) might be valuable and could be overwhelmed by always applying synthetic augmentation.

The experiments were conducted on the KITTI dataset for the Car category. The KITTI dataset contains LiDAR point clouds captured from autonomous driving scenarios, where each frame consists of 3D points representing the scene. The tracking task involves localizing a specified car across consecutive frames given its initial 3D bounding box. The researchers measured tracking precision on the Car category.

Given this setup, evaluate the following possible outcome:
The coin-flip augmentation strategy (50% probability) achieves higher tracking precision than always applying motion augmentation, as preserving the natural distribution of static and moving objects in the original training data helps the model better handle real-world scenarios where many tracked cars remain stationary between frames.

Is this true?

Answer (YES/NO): YES